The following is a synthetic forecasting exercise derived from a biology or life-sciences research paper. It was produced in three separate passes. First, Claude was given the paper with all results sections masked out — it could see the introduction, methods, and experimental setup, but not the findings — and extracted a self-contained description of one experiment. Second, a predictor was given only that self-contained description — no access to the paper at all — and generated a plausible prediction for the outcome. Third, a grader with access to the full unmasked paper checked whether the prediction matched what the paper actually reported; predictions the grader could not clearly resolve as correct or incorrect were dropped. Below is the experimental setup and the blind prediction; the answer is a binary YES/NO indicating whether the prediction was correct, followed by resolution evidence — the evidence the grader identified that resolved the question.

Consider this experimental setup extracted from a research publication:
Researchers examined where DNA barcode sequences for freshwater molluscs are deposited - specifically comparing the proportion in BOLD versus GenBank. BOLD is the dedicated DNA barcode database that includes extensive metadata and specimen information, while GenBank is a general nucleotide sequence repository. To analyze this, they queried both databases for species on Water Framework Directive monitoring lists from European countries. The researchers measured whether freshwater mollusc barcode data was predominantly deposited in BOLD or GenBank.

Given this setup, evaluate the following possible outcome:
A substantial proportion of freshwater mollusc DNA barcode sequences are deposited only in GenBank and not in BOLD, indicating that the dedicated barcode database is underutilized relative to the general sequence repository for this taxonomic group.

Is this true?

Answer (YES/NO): YES